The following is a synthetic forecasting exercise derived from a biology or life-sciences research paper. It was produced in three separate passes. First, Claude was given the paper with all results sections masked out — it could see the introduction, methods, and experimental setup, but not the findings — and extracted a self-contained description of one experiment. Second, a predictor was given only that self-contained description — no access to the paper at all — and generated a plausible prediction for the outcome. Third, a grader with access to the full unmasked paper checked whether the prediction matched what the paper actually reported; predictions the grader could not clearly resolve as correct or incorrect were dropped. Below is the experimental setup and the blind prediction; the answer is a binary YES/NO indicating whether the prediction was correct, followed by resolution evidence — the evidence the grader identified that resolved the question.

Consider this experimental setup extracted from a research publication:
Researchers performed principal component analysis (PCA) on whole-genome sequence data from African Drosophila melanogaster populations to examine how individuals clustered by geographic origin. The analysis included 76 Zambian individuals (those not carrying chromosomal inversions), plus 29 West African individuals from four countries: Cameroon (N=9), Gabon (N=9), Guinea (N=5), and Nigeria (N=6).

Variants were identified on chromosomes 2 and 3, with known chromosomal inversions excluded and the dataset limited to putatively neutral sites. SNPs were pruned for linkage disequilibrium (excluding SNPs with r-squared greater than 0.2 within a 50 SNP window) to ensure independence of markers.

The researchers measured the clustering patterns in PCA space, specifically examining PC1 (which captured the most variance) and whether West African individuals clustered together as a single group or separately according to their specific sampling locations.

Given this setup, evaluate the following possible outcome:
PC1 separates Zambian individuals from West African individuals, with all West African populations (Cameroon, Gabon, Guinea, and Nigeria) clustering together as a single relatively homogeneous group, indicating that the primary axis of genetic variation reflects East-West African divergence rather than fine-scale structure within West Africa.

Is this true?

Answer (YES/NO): NO